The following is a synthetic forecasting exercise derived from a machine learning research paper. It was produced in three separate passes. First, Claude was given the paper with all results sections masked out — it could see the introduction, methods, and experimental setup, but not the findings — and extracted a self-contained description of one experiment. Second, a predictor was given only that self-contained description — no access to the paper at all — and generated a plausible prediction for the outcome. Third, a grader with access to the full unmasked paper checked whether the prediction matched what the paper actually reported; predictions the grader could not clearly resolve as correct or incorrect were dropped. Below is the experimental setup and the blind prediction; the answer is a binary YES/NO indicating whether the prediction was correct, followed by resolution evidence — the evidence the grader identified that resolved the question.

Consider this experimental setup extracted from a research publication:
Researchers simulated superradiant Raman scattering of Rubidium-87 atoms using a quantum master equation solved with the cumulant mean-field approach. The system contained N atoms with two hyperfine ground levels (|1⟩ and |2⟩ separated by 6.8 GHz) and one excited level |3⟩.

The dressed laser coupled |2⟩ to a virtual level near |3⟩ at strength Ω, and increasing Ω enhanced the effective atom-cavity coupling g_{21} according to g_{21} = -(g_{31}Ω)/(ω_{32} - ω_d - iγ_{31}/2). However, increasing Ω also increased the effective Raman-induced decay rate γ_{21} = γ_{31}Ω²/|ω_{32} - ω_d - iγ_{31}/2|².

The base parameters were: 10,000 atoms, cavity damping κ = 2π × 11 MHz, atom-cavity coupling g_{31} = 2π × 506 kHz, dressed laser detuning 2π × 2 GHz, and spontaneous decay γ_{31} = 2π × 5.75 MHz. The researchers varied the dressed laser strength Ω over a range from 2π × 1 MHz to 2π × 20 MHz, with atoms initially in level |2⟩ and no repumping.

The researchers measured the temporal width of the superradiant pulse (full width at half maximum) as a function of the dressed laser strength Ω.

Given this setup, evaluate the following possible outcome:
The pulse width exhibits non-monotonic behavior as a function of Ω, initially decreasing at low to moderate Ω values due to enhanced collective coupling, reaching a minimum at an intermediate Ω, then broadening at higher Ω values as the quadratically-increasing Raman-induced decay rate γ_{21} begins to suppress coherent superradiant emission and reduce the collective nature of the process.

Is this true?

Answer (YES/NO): NO